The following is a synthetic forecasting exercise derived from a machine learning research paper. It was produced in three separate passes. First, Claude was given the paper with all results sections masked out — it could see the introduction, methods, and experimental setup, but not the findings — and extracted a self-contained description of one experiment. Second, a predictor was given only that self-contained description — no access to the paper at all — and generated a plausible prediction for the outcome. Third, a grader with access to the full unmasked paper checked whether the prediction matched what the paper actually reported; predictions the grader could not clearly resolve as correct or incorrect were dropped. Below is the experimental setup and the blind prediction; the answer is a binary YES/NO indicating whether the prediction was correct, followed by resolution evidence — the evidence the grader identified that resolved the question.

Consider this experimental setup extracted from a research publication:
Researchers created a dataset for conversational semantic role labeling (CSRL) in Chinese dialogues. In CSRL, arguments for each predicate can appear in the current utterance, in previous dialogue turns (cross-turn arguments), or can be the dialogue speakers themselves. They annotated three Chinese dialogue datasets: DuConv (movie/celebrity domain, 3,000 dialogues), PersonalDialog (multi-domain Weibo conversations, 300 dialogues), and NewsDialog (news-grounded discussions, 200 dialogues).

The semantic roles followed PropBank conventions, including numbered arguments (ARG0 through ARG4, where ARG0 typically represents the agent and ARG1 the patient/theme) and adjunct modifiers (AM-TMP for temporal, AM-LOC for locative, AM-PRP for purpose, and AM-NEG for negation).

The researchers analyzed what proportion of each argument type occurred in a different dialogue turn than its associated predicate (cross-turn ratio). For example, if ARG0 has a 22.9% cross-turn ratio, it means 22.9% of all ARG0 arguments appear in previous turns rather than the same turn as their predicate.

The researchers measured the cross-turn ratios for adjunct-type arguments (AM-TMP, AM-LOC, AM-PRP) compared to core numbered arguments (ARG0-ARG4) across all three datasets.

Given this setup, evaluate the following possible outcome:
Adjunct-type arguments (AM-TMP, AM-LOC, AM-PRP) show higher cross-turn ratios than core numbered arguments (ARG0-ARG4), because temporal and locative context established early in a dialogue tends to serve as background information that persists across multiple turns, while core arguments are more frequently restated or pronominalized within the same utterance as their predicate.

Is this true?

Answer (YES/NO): NO